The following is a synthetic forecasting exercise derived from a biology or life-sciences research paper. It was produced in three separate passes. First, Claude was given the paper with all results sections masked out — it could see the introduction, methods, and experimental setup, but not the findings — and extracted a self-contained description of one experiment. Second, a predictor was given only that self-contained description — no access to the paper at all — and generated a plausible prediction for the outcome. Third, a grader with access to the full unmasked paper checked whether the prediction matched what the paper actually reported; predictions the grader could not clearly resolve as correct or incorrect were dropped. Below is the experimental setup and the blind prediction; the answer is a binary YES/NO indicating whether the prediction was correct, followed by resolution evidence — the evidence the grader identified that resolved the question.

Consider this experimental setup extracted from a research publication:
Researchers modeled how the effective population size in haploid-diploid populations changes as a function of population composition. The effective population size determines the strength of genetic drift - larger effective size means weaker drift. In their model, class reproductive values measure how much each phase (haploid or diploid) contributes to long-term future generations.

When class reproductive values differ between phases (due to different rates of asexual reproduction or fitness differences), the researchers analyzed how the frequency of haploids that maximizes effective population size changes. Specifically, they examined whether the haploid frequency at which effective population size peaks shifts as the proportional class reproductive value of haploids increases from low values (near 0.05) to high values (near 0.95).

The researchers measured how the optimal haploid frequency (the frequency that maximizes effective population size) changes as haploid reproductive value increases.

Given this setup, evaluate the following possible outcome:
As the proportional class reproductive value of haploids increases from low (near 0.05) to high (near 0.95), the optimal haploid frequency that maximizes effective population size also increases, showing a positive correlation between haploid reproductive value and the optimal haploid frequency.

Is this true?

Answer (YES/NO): YES